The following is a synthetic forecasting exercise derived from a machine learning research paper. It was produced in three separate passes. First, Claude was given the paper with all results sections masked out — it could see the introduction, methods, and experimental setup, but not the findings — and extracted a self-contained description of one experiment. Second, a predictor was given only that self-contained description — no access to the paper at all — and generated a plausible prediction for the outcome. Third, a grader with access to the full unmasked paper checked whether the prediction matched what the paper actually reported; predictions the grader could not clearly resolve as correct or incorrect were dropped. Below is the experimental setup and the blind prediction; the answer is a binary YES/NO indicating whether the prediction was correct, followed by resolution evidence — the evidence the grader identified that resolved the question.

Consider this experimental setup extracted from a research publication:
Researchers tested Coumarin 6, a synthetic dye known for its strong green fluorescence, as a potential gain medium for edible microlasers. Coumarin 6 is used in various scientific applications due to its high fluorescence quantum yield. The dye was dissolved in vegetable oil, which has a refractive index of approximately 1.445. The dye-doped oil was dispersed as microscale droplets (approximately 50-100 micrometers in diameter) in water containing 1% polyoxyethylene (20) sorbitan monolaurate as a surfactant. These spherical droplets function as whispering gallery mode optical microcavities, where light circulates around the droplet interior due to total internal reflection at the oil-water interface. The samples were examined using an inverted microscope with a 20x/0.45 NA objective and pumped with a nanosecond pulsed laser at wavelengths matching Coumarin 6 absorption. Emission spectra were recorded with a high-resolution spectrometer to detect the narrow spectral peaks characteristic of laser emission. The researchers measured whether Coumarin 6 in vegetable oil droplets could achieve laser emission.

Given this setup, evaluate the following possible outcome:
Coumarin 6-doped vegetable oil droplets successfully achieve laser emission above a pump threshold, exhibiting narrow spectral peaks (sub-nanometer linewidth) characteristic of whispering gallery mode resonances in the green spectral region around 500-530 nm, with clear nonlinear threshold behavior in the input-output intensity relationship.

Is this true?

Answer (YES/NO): NO